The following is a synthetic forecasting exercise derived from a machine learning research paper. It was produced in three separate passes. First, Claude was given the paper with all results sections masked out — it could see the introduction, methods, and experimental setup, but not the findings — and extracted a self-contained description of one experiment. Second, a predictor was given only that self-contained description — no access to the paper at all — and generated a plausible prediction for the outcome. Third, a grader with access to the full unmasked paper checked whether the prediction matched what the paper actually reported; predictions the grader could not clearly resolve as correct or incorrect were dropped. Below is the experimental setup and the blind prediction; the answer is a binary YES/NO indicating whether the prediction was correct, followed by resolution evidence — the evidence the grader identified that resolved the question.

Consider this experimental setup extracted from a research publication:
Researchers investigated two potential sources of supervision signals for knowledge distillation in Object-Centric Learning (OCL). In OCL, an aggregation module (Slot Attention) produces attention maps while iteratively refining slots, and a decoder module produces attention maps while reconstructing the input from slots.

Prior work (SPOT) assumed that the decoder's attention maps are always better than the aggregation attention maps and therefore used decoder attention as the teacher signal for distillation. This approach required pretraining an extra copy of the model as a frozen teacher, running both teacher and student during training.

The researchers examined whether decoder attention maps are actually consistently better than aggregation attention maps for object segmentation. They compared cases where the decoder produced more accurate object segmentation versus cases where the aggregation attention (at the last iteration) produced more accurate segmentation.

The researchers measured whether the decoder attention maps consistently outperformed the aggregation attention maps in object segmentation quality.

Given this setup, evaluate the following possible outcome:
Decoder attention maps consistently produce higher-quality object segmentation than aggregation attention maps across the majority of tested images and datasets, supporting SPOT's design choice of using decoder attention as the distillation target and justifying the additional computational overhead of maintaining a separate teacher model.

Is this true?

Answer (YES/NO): NO